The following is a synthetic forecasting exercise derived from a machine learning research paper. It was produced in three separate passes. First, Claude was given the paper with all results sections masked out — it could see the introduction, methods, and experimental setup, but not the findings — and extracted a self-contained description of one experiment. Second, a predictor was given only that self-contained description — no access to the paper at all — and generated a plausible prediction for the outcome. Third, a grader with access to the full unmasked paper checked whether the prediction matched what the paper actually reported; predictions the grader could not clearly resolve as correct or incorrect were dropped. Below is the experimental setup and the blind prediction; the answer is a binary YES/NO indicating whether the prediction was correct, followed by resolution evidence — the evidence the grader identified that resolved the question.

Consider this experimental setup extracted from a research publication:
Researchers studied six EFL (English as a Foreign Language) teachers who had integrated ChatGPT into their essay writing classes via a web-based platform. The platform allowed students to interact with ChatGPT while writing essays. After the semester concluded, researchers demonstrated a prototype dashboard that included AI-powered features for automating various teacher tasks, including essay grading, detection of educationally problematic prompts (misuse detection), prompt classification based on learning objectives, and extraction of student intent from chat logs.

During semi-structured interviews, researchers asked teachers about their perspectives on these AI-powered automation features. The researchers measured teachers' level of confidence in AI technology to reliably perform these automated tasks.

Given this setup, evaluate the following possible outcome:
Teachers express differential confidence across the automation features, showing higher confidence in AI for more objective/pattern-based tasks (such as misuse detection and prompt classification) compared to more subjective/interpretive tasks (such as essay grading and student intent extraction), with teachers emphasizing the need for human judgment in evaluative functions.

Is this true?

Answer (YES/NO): NO